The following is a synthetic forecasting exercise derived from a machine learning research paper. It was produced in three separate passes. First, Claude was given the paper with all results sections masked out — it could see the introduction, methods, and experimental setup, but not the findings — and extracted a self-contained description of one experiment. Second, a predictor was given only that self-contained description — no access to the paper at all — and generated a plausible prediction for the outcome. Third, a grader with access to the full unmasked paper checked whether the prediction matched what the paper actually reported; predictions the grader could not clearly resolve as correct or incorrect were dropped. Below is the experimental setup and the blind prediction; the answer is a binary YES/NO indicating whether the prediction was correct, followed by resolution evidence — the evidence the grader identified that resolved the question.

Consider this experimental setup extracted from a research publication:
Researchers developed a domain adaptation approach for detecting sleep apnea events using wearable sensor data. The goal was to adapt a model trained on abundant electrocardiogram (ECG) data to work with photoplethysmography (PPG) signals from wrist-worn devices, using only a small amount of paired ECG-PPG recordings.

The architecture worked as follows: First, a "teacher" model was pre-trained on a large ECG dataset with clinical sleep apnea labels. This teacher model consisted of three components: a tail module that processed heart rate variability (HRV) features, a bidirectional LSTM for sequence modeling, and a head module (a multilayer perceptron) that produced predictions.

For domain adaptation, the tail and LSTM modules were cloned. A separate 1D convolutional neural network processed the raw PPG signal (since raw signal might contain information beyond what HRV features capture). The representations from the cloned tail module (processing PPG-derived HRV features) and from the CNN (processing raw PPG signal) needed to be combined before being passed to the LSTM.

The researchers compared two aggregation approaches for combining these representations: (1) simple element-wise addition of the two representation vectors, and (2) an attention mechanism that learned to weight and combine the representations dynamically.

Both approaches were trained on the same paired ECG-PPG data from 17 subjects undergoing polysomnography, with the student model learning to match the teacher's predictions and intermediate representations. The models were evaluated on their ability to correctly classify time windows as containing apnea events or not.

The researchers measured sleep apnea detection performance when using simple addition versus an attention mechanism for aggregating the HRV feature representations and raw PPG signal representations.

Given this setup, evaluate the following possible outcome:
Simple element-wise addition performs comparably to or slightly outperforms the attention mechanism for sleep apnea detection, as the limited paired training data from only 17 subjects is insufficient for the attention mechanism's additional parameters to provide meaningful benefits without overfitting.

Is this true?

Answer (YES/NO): NO